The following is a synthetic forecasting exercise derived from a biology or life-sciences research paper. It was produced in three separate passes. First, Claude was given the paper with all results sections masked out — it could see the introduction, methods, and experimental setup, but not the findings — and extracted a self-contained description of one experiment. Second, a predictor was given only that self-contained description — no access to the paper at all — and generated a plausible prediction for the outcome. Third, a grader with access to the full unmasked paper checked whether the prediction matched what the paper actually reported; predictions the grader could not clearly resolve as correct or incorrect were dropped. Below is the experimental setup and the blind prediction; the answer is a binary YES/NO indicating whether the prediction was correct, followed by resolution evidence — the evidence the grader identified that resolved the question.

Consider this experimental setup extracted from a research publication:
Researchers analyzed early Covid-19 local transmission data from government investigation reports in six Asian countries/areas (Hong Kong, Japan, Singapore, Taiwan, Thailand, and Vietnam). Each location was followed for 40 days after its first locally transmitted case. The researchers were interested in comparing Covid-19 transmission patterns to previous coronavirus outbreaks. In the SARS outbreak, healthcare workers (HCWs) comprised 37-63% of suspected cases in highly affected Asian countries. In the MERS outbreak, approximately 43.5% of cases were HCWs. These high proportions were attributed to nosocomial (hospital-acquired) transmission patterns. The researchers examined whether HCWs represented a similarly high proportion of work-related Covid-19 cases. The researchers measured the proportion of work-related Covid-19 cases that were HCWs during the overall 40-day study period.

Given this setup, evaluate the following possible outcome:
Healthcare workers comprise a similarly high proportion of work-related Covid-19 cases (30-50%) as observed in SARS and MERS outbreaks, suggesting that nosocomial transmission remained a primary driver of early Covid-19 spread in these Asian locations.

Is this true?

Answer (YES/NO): NO